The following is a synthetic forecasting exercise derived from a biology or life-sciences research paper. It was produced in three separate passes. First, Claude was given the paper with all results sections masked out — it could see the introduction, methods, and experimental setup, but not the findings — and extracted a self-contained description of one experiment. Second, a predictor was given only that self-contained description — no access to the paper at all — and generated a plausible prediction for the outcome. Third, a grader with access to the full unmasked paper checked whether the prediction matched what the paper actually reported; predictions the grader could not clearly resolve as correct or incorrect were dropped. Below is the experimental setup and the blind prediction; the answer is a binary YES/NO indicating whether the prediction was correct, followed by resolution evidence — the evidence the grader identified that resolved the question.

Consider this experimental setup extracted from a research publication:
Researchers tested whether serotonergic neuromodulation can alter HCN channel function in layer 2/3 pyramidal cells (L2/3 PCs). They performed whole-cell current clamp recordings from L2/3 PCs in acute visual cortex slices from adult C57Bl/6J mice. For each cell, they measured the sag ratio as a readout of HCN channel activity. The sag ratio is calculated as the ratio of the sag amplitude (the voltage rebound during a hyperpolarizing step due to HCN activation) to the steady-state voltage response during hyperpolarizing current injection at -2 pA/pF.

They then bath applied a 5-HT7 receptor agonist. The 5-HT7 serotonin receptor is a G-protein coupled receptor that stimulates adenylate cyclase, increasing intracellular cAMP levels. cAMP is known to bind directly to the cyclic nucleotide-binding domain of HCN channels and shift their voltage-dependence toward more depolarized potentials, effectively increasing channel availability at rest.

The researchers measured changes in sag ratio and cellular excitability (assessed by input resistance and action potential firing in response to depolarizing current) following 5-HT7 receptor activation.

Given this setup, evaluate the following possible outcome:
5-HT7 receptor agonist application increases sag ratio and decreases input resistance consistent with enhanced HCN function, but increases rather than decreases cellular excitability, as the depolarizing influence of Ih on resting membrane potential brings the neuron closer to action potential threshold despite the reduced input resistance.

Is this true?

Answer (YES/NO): NO